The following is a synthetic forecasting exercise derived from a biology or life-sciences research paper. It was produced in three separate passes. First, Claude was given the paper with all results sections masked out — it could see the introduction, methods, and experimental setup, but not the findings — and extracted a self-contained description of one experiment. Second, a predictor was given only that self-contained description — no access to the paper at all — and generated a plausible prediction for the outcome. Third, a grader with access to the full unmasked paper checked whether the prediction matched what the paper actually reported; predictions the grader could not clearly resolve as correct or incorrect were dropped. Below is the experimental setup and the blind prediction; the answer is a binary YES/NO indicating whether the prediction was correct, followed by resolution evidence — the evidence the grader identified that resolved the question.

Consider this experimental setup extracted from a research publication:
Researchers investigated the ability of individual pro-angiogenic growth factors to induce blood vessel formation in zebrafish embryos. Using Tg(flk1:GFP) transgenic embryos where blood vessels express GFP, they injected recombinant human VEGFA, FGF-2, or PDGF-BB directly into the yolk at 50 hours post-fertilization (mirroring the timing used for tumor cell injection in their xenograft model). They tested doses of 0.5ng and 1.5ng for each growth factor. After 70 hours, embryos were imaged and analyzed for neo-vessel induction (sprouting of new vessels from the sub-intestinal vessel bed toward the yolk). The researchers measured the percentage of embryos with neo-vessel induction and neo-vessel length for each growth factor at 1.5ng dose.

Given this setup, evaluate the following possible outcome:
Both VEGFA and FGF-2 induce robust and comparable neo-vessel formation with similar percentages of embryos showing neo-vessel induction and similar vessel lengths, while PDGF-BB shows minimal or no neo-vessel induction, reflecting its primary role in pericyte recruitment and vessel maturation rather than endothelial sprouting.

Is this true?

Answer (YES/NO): YES